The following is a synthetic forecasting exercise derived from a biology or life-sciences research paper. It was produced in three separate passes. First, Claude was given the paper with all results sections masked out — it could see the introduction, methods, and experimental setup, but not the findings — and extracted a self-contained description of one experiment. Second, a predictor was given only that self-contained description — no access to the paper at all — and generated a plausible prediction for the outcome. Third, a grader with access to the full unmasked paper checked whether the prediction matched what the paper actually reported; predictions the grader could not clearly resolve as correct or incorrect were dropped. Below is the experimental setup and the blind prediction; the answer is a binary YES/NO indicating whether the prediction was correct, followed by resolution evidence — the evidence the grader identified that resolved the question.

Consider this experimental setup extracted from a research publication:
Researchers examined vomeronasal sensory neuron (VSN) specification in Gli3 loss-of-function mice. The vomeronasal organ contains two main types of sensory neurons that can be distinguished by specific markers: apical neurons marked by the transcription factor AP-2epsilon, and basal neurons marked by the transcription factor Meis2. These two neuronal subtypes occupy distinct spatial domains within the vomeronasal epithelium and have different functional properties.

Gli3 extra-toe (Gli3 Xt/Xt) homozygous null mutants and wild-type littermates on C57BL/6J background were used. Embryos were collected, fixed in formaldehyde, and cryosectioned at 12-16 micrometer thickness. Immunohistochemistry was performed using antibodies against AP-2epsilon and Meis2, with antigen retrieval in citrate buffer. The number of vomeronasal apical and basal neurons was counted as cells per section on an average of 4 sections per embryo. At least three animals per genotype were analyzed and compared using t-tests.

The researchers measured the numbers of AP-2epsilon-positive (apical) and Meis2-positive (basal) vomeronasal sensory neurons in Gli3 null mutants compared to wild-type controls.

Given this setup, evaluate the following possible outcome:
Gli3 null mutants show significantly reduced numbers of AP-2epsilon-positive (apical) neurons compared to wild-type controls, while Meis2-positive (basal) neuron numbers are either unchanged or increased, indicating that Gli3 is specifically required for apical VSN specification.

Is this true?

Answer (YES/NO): NO